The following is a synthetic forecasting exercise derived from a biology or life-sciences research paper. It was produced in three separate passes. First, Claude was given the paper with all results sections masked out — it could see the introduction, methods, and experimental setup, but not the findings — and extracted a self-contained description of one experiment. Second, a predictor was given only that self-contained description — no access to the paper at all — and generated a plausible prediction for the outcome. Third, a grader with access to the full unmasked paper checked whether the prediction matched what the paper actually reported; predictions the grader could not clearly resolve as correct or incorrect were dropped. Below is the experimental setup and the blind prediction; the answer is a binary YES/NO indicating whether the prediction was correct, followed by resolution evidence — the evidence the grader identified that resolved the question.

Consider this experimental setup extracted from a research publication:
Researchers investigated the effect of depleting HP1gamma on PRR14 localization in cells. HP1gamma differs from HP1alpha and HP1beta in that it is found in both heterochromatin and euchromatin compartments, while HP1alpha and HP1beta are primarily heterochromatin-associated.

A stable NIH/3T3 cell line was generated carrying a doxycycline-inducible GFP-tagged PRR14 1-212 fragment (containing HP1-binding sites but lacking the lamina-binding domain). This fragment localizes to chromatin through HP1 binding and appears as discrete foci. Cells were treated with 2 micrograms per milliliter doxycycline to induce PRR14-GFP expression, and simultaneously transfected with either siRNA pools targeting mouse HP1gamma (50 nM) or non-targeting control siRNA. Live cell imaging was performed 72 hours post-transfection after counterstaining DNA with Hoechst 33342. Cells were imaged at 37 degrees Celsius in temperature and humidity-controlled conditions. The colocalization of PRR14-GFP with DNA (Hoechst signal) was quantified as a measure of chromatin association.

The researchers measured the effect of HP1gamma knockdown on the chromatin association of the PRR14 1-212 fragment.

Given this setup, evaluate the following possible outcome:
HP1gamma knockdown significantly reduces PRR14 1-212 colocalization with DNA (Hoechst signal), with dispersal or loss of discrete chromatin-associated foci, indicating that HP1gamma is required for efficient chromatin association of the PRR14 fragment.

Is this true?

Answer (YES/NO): YES